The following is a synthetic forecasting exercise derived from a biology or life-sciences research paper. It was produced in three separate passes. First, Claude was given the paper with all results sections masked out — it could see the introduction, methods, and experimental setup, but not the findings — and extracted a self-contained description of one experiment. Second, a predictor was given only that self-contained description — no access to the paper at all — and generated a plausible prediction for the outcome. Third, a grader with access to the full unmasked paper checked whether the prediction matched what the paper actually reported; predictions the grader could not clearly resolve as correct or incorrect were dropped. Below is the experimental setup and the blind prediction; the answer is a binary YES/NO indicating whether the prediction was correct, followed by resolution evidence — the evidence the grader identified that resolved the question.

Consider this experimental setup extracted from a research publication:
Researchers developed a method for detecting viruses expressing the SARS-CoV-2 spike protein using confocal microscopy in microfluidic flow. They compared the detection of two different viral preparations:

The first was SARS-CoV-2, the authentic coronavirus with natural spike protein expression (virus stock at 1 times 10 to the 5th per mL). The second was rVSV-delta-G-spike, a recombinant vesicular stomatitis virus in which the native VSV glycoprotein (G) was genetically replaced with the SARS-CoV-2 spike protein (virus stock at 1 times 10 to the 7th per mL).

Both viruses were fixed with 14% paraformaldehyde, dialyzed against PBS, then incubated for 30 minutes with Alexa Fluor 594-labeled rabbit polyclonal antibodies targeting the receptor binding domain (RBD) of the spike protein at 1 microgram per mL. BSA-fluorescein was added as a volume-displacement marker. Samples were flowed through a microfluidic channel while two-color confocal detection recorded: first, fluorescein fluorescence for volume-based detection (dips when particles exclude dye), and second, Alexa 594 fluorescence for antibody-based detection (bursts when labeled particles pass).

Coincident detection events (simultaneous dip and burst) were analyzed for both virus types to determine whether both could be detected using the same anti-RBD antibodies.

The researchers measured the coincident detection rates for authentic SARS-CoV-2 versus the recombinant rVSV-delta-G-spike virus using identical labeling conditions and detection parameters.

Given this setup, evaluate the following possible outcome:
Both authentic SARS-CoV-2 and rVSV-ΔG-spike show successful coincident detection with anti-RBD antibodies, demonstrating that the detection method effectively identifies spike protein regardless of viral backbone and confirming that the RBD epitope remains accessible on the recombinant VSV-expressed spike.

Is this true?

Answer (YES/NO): YES